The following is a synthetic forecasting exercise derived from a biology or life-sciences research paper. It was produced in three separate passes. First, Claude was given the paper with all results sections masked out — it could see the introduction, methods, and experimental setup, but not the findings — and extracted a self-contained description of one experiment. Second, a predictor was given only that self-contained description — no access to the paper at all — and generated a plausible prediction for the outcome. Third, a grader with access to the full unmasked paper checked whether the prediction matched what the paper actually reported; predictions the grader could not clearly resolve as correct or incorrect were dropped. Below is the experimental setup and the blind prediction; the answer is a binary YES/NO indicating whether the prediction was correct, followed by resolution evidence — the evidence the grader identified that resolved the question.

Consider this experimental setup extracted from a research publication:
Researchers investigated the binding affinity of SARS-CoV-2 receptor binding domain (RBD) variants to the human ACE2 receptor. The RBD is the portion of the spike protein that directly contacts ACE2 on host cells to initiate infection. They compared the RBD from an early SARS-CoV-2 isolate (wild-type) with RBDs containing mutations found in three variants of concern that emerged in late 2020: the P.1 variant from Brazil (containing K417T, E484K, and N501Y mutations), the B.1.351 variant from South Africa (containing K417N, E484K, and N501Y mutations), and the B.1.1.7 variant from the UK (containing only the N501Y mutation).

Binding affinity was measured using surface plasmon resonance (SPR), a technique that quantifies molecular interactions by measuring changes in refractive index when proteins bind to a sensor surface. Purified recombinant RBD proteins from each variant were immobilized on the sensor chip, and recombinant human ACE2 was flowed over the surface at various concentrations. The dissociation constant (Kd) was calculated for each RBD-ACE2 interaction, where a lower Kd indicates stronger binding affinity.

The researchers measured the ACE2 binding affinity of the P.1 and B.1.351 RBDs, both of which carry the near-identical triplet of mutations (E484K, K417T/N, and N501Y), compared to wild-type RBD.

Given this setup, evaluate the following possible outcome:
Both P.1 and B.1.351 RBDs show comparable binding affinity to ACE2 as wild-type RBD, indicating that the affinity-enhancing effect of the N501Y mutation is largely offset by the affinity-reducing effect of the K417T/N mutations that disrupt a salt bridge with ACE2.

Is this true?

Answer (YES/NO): NO